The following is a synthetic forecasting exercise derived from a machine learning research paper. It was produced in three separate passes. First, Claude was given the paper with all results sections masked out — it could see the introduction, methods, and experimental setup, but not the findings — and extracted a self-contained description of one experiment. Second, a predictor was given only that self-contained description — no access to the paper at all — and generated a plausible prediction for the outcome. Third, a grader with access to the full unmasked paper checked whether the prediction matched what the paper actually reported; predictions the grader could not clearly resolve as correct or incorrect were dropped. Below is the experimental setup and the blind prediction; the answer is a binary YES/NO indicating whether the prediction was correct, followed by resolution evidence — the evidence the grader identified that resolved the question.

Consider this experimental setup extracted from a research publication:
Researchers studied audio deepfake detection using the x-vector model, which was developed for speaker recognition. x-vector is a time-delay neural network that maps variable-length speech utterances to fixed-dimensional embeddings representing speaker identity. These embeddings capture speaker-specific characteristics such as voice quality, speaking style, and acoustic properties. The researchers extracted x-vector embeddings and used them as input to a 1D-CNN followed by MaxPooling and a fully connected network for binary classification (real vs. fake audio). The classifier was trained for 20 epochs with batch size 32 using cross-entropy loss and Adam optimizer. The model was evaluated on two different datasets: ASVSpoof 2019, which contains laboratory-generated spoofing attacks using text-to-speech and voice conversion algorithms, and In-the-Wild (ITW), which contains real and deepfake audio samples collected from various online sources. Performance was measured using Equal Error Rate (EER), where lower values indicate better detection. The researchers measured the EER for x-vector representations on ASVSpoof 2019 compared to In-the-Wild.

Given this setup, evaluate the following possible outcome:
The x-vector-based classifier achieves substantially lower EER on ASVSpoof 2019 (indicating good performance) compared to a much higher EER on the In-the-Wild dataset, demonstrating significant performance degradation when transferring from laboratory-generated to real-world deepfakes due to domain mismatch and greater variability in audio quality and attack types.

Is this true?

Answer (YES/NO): NO